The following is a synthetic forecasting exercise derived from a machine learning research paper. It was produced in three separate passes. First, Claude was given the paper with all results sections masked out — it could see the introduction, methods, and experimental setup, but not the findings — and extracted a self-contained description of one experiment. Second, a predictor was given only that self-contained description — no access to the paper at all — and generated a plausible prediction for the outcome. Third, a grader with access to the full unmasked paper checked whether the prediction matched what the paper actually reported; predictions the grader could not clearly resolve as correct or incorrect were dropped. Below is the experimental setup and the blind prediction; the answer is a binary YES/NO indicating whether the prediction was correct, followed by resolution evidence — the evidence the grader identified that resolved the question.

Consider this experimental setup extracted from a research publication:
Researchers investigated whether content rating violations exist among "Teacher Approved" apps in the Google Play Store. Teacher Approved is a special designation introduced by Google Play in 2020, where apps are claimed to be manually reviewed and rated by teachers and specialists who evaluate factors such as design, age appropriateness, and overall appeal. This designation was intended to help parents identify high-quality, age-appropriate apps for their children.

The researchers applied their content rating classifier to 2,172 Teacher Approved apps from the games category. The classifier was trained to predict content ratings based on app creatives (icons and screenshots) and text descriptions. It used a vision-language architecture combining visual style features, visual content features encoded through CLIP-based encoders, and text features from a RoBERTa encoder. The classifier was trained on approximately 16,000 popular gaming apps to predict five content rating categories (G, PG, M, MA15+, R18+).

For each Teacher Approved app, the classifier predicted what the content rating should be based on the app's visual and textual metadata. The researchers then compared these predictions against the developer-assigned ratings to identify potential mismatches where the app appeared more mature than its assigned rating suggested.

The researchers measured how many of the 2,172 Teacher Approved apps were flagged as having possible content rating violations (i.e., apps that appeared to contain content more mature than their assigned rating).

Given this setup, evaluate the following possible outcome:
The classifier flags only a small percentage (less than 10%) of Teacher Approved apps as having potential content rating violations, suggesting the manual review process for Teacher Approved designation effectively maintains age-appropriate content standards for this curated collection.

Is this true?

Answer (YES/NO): NO